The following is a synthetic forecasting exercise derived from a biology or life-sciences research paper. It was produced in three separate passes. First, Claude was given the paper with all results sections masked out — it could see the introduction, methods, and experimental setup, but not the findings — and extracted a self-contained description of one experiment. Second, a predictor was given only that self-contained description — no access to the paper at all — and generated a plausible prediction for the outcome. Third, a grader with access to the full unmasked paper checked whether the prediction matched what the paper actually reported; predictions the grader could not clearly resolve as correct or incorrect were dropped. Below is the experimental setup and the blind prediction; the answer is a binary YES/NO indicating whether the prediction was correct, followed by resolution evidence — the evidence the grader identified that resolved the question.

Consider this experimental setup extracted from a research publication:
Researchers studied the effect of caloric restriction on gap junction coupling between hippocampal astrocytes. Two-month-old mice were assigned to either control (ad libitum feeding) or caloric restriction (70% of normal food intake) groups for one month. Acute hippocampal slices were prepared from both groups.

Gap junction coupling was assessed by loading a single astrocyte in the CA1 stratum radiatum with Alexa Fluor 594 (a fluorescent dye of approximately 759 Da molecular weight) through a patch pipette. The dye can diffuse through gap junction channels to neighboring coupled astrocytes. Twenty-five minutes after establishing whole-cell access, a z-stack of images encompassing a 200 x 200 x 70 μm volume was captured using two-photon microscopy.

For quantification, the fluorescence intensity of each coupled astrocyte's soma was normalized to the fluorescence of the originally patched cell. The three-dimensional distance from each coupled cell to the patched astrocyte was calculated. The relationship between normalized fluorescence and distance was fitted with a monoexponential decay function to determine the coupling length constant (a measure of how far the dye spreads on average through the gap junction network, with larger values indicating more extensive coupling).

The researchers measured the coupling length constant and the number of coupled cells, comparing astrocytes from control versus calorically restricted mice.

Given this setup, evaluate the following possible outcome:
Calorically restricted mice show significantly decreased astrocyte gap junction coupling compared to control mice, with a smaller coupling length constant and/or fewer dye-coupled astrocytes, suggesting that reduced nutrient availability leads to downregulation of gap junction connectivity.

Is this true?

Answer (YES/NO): NO